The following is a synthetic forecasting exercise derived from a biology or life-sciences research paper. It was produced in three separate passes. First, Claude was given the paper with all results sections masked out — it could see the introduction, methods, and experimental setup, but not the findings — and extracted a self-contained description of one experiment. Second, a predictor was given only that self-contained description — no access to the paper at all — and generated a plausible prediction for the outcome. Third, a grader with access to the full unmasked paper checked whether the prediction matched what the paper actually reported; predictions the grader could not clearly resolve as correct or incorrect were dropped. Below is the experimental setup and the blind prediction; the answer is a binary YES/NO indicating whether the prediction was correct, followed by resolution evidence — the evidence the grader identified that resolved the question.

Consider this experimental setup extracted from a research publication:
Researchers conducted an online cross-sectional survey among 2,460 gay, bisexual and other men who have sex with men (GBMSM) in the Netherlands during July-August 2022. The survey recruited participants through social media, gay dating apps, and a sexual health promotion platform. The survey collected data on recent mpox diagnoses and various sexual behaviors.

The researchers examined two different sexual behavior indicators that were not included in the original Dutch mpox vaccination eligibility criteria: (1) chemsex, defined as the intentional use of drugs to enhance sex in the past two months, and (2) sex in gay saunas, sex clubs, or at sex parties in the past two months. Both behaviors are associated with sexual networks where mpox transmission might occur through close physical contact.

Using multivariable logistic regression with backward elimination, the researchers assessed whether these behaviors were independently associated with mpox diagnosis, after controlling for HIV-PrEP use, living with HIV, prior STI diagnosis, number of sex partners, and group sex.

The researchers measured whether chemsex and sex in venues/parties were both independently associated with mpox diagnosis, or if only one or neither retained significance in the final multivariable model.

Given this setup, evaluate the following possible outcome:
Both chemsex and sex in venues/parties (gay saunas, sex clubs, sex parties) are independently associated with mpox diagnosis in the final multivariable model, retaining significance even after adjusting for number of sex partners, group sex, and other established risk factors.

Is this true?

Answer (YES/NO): NO